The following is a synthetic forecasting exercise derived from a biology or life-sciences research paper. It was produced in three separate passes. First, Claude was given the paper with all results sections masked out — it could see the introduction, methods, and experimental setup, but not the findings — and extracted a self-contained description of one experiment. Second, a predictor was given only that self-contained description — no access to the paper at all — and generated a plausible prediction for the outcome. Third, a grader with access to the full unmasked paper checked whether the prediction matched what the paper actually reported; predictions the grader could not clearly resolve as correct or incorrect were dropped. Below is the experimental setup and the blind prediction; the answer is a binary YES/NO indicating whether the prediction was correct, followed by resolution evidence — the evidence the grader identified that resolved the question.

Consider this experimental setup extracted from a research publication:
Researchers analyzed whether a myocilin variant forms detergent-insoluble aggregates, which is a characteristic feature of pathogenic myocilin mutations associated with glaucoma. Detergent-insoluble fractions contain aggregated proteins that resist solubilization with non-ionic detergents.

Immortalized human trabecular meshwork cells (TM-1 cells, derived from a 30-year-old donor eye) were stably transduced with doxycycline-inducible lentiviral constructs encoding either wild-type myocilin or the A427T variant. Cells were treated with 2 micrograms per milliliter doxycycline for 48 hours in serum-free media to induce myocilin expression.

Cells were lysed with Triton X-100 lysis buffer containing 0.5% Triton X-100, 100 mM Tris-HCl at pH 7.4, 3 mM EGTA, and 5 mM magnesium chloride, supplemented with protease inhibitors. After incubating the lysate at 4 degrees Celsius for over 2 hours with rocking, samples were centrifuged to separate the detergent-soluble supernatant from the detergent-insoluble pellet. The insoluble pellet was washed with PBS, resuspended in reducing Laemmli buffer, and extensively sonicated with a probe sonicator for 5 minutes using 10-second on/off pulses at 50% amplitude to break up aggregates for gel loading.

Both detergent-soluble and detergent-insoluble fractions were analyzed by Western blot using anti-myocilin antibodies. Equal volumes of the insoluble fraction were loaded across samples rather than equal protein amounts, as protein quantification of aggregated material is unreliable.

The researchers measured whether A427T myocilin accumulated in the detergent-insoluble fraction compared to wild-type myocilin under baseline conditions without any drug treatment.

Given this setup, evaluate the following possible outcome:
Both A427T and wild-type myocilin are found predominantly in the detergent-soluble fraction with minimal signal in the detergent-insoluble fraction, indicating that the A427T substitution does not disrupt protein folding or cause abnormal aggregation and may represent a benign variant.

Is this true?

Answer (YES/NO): NO